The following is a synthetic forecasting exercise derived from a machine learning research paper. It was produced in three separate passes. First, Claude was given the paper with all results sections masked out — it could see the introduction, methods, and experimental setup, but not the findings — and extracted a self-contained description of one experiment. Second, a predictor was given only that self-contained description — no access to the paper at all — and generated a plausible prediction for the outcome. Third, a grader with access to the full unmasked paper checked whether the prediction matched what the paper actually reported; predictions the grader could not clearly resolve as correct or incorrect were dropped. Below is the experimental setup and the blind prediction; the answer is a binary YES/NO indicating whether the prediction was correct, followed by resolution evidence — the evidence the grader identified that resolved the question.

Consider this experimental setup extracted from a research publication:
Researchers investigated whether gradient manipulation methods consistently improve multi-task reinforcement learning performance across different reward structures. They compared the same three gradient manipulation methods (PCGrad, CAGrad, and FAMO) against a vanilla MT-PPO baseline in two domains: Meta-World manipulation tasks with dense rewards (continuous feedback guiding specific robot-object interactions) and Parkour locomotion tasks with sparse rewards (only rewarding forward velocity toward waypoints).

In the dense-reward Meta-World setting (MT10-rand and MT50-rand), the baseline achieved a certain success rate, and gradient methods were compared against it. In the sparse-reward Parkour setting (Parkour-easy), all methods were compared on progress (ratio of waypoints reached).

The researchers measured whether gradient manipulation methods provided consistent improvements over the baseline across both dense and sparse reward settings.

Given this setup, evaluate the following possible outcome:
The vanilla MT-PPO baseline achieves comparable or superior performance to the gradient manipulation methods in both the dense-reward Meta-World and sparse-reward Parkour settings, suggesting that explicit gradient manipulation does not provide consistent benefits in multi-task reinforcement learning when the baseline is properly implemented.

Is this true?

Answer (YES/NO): NO